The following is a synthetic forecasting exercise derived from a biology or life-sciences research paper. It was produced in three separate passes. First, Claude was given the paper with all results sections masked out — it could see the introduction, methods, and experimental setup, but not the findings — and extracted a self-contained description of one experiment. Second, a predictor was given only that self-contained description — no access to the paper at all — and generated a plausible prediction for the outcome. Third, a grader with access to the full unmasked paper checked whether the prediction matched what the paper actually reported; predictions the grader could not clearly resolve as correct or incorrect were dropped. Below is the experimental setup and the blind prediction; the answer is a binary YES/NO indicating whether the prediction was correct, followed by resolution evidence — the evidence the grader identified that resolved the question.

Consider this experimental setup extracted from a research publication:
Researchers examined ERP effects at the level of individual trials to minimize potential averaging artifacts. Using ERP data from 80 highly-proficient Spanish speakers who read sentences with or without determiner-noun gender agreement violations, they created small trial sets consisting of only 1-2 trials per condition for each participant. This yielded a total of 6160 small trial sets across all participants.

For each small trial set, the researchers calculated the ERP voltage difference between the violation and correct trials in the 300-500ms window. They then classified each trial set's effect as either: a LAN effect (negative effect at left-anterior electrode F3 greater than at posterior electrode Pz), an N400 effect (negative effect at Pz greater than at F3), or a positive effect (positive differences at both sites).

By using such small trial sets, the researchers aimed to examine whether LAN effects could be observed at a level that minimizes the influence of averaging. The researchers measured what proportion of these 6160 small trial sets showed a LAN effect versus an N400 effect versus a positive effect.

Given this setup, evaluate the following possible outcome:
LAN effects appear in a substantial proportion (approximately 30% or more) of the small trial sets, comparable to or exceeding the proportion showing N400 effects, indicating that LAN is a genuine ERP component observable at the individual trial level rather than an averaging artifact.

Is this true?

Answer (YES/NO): YES